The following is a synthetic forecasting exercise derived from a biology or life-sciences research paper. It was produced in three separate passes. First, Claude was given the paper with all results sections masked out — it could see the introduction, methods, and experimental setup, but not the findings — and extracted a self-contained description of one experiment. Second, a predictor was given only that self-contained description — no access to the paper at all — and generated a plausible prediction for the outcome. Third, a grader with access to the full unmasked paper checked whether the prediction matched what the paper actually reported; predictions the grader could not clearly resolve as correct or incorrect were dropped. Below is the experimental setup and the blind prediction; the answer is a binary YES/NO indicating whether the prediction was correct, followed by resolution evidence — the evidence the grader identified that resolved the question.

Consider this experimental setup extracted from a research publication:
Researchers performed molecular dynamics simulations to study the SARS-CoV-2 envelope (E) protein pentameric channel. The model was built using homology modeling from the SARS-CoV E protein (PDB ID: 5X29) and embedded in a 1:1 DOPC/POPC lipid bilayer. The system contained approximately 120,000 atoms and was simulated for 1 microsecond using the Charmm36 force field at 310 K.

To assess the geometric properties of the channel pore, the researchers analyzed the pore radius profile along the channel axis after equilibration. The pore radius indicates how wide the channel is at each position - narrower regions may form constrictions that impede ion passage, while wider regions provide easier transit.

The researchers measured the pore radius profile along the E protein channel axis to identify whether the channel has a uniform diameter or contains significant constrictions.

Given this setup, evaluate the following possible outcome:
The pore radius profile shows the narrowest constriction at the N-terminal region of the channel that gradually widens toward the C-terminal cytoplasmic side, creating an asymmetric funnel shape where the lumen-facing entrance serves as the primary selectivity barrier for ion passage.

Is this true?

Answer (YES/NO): NO